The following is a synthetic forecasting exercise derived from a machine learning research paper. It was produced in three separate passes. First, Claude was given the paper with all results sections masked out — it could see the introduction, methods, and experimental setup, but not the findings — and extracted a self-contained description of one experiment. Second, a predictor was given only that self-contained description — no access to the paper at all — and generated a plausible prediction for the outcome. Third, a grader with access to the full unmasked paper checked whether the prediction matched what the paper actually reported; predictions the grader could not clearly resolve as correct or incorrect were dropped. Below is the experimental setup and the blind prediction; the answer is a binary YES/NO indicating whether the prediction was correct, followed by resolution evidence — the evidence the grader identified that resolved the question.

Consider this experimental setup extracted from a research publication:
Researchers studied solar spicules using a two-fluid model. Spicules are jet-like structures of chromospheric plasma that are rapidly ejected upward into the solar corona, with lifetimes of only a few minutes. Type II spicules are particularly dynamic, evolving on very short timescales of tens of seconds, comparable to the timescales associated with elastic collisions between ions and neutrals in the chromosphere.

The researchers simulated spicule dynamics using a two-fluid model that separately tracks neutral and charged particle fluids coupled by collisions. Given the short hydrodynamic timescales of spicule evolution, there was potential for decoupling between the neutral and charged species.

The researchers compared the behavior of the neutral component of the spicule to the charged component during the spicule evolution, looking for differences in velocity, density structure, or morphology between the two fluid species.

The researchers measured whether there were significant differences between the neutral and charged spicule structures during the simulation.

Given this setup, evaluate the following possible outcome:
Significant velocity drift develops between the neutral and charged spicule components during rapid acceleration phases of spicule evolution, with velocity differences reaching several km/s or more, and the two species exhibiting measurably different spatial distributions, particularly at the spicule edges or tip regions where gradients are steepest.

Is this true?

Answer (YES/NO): NO